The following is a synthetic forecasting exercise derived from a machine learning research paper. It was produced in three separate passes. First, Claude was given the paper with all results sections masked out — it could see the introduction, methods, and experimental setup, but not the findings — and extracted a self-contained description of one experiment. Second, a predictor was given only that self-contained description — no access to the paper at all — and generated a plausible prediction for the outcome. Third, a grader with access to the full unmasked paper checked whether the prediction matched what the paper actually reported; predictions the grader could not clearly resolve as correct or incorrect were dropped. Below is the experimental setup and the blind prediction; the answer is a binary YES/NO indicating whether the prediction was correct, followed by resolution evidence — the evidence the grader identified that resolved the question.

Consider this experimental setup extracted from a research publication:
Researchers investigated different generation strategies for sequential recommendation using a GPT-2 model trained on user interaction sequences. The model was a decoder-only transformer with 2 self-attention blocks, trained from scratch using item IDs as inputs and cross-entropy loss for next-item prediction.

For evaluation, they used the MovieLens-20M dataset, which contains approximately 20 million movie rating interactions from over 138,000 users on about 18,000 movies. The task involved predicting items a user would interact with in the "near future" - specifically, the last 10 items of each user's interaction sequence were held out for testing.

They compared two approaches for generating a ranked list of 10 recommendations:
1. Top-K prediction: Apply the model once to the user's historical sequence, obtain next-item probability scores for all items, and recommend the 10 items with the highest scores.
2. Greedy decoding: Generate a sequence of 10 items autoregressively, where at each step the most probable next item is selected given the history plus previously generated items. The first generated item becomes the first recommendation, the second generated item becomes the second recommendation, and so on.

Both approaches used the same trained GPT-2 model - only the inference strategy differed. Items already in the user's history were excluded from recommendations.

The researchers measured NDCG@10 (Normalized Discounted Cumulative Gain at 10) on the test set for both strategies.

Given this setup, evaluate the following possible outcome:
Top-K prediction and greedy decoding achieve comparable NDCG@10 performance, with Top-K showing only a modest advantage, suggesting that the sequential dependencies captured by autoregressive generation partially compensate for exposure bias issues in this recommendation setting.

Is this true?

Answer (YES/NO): NO